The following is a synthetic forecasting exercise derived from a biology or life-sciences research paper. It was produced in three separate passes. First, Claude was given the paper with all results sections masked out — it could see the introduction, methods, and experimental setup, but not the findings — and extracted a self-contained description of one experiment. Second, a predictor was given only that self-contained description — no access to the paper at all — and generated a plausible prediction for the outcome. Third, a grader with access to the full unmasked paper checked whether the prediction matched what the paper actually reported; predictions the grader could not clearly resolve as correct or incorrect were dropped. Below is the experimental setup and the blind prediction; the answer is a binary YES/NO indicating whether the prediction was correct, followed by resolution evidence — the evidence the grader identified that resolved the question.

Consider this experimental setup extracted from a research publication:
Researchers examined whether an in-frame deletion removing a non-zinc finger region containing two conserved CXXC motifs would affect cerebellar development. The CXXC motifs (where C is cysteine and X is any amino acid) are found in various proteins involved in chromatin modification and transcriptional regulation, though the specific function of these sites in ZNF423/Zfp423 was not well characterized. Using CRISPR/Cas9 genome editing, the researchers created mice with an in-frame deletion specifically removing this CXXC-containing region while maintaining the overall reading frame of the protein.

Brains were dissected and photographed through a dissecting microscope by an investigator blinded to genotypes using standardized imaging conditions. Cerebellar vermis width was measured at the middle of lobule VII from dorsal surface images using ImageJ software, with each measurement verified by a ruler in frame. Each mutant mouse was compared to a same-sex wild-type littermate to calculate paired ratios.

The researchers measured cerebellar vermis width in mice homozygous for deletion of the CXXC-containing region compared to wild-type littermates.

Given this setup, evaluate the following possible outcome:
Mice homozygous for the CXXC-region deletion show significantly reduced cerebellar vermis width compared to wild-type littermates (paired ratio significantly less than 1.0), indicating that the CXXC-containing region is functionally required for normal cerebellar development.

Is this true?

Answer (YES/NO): YES